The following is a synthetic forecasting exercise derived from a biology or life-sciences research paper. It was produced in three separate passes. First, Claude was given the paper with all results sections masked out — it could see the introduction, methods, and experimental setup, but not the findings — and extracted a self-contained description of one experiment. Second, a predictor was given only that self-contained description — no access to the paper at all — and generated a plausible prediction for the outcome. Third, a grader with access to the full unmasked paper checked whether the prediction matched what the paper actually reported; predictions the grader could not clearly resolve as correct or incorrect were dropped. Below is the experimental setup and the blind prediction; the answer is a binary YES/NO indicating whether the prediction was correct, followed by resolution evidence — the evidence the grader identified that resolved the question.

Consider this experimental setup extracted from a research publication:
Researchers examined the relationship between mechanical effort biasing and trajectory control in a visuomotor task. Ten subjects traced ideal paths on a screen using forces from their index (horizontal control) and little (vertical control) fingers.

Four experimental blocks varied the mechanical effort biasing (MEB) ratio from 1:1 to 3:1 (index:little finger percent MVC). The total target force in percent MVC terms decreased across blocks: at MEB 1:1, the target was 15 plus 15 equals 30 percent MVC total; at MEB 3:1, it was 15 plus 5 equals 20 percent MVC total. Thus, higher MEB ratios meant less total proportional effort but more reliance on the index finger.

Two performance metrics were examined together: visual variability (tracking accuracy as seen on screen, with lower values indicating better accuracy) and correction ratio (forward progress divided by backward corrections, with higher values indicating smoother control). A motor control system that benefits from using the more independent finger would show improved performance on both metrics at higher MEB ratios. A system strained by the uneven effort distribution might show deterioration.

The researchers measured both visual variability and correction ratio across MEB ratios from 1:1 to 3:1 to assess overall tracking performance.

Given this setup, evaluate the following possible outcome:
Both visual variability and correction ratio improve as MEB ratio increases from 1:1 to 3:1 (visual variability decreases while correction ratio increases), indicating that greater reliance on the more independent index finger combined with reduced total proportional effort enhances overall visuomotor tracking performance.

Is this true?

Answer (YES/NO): YES